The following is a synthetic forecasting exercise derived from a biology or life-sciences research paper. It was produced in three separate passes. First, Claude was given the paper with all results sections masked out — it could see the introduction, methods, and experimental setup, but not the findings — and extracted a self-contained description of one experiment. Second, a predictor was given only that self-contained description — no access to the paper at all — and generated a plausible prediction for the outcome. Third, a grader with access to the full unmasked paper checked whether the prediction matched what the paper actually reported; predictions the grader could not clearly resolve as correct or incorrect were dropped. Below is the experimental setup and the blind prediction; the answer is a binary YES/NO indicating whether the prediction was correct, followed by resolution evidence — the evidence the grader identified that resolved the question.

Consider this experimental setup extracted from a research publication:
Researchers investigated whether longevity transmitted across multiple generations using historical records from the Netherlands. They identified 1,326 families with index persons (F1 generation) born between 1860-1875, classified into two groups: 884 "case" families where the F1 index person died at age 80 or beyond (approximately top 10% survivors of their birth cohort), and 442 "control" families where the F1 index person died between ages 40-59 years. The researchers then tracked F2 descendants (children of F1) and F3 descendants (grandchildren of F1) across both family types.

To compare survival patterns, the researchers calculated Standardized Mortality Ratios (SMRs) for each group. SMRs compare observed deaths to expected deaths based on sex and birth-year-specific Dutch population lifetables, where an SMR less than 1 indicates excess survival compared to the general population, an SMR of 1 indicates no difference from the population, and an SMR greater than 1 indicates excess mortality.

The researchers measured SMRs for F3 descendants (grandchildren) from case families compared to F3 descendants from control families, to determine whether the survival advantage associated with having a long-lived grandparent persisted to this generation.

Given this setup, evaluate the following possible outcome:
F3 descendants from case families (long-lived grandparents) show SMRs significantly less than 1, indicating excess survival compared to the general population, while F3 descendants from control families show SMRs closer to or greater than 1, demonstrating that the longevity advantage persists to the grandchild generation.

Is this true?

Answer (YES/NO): YES